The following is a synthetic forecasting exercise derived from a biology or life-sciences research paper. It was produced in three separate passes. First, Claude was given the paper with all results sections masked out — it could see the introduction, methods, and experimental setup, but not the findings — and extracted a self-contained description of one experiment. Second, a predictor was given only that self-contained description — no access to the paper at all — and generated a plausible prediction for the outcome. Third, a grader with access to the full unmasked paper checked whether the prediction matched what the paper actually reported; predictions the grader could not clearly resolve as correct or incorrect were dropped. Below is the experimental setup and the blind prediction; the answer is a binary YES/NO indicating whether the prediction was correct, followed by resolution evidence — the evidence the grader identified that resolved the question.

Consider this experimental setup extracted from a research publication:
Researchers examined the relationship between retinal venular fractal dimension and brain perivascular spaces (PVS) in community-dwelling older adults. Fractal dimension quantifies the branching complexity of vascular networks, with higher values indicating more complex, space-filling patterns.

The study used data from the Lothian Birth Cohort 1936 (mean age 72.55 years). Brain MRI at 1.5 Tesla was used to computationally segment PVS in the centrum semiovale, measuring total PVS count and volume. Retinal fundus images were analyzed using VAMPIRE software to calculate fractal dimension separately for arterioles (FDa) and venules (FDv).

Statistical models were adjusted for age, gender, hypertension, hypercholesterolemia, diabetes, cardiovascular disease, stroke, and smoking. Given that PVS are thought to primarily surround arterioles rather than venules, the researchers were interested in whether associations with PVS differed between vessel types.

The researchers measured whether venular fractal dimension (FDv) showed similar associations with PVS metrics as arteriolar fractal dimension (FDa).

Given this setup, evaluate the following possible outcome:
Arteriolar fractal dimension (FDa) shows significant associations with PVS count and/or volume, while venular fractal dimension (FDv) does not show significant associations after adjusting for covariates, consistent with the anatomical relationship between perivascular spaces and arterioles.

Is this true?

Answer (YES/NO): NO